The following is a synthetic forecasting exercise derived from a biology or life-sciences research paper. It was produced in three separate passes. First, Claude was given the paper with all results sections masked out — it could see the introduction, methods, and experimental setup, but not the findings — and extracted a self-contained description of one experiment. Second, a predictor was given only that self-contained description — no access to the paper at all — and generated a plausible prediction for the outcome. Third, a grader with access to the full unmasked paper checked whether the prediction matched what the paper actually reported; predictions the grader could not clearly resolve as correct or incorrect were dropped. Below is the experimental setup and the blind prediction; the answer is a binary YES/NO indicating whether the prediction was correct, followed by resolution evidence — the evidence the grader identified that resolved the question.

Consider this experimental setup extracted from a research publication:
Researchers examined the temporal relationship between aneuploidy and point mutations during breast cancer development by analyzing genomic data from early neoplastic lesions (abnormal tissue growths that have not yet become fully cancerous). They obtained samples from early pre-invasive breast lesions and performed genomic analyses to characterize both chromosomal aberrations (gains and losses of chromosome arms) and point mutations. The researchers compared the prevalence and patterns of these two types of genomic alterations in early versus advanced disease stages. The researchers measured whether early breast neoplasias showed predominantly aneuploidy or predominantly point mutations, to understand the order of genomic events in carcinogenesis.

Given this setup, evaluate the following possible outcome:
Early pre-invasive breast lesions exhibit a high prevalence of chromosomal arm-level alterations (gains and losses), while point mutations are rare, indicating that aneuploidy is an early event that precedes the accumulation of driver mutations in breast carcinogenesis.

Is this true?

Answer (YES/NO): YES